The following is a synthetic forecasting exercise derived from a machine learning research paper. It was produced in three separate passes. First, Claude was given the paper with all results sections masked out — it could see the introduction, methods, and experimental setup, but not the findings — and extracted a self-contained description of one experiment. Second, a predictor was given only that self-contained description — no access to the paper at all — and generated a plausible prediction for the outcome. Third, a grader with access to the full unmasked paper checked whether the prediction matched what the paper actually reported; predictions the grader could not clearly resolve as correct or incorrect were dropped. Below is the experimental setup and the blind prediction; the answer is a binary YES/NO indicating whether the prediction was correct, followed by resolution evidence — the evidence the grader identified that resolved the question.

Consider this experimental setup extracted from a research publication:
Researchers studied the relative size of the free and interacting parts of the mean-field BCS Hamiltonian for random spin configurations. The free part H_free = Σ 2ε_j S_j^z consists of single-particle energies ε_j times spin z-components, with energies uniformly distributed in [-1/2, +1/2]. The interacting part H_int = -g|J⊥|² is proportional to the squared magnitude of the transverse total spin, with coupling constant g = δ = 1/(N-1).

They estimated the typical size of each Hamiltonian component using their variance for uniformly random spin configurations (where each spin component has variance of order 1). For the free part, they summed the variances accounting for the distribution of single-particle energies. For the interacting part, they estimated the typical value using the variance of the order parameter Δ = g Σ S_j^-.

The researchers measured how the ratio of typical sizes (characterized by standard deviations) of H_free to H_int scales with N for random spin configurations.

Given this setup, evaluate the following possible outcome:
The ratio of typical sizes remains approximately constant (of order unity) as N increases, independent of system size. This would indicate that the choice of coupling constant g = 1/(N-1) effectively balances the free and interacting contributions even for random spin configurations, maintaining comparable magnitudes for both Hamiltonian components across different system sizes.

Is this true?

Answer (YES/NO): NO